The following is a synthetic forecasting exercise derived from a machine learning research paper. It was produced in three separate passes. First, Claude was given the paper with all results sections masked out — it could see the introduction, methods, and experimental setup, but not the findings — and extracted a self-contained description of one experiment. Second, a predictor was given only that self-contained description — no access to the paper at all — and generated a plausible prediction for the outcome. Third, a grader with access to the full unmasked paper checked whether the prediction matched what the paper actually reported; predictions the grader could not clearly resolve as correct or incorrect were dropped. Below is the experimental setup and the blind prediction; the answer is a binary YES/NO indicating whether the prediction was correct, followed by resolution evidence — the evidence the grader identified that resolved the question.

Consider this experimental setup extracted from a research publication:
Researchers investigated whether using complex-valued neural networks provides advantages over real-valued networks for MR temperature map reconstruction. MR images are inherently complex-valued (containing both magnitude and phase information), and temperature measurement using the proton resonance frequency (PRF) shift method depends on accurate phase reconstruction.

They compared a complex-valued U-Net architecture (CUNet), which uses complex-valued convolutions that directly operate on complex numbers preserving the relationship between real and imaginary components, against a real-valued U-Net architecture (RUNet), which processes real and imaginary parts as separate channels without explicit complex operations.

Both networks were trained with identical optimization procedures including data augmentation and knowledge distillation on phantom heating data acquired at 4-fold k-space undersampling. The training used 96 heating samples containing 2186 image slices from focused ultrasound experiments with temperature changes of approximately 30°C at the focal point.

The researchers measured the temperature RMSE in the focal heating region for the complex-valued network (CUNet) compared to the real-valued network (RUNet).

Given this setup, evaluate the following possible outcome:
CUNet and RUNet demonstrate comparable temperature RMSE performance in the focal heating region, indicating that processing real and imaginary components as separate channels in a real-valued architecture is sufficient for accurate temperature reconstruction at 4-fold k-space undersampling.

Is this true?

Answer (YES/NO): NO